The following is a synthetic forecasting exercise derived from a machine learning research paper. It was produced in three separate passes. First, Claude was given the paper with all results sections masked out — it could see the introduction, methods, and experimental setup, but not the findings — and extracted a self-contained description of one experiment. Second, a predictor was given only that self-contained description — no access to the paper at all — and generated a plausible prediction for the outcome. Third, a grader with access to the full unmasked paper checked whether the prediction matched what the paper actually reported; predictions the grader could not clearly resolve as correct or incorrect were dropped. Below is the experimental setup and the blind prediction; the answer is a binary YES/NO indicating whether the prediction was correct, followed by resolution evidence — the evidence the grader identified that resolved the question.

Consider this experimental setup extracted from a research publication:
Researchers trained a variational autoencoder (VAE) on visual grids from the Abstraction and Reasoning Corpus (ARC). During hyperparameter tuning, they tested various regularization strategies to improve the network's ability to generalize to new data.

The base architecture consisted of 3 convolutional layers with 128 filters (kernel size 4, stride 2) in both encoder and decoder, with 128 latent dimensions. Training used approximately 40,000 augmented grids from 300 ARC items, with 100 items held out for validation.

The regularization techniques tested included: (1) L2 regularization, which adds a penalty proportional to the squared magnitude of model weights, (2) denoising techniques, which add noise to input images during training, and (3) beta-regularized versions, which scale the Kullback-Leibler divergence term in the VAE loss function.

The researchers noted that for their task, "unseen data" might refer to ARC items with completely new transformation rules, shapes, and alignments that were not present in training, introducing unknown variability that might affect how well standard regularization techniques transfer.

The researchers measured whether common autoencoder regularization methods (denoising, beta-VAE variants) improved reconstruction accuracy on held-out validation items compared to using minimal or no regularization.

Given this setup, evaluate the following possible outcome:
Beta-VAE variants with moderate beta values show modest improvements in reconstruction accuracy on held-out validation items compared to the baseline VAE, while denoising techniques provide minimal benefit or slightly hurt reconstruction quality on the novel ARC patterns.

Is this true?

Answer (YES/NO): NO